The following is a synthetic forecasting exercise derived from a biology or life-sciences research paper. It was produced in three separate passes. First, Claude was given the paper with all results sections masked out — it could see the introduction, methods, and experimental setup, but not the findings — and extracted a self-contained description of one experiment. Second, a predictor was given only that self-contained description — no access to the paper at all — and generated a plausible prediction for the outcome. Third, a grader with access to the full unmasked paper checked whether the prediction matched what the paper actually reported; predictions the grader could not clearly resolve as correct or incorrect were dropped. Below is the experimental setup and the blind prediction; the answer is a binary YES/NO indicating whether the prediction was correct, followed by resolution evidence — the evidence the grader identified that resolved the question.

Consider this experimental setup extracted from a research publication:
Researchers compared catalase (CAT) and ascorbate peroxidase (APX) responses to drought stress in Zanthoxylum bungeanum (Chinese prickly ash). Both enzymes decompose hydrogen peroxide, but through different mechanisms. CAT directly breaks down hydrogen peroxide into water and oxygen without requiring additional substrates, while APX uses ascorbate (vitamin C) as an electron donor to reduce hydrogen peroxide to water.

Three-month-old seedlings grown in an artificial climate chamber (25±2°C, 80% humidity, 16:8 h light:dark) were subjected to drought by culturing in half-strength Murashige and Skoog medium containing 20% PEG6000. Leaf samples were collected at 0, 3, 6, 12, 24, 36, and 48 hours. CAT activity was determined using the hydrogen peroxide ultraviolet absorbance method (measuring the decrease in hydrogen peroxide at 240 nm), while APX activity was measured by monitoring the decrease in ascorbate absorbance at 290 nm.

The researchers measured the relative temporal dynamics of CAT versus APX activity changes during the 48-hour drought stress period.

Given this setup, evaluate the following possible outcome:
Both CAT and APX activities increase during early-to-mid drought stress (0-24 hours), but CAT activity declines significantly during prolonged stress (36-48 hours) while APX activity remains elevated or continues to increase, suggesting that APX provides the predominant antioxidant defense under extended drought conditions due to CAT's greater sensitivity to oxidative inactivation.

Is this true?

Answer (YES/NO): NO